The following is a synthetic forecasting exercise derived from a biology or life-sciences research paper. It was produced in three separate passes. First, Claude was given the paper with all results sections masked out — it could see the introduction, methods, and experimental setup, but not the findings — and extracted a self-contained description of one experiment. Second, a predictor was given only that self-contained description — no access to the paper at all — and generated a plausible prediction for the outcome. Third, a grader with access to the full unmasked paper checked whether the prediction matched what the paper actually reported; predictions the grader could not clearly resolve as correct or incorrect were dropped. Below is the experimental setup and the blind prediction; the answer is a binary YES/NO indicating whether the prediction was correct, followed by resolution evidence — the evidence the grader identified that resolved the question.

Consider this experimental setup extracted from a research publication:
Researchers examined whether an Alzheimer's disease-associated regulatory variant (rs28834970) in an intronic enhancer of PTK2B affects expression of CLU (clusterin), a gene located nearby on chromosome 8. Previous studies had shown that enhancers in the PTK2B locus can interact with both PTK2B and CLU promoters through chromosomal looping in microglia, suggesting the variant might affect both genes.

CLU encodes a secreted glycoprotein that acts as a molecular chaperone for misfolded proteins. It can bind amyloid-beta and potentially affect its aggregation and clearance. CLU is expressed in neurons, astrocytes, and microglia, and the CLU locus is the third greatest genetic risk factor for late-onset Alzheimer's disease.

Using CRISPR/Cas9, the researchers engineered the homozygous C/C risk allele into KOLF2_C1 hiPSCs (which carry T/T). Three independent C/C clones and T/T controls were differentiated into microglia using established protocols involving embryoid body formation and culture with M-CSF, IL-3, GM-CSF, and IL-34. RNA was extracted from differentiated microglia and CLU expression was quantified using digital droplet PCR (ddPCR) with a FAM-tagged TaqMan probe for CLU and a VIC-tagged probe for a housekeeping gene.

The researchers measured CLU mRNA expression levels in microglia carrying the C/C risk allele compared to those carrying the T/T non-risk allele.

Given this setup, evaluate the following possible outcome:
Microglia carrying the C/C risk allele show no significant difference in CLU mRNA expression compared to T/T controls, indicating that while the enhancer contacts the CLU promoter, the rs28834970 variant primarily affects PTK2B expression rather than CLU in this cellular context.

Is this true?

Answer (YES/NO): YES